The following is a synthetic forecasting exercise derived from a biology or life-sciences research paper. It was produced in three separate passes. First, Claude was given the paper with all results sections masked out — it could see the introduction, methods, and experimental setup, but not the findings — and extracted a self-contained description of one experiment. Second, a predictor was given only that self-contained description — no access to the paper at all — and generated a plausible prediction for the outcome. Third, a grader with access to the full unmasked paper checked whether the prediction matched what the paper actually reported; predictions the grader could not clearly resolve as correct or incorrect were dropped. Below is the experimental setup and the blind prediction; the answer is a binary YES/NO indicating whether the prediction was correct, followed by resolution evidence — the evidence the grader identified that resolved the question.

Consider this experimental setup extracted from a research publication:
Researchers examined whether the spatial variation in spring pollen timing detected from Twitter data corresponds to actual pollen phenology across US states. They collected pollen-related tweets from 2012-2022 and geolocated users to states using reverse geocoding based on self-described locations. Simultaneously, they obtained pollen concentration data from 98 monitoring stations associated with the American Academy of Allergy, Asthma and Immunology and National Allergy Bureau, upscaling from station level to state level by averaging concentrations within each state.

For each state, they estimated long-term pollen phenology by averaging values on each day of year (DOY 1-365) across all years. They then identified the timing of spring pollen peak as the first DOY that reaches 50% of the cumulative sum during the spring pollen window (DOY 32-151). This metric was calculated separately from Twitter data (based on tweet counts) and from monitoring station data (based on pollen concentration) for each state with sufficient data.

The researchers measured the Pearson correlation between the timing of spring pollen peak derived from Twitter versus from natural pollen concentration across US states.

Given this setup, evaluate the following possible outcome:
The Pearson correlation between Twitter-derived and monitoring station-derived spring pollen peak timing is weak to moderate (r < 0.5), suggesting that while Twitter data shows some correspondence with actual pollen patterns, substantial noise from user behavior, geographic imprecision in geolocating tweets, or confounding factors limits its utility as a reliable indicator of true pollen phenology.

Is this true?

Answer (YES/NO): NO